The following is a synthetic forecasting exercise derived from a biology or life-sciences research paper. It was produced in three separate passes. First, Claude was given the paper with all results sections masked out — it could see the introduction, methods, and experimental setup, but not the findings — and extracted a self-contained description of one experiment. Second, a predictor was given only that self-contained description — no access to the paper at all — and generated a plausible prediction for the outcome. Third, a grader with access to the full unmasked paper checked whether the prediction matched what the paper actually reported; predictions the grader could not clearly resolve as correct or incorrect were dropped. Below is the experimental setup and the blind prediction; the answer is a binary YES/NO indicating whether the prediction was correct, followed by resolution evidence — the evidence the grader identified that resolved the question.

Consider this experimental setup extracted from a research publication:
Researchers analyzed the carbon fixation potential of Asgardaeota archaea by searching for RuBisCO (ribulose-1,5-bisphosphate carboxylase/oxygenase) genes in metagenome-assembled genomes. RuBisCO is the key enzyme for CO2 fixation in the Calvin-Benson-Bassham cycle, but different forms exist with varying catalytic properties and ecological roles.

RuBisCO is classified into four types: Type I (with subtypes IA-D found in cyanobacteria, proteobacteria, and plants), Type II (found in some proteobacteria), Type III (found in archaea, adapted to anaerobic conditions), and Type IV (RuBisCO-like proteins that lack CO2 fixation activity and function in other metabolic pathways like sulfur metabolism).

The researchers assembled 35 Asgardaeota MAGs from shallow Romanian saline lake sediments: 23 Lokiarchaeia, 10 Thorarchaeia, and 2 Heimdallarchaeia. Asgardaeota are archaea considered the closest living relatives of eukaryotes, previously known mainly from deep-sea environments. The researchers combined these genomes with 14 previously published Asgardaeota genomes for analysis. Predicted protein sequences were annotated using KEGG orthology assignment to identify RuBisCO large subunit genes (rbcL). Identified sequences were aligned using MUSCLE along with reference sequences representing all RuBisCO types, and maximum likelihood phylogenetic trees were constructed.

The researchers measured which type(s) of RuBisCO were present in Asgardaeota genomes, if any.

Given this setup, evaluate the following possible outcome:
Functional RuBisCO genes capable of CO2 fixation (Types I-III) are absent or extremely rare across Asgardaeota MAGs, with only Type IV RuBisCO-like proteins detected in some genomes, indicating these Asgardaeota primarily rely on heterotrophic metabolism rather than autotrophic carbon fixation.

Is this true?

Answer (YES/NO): NO